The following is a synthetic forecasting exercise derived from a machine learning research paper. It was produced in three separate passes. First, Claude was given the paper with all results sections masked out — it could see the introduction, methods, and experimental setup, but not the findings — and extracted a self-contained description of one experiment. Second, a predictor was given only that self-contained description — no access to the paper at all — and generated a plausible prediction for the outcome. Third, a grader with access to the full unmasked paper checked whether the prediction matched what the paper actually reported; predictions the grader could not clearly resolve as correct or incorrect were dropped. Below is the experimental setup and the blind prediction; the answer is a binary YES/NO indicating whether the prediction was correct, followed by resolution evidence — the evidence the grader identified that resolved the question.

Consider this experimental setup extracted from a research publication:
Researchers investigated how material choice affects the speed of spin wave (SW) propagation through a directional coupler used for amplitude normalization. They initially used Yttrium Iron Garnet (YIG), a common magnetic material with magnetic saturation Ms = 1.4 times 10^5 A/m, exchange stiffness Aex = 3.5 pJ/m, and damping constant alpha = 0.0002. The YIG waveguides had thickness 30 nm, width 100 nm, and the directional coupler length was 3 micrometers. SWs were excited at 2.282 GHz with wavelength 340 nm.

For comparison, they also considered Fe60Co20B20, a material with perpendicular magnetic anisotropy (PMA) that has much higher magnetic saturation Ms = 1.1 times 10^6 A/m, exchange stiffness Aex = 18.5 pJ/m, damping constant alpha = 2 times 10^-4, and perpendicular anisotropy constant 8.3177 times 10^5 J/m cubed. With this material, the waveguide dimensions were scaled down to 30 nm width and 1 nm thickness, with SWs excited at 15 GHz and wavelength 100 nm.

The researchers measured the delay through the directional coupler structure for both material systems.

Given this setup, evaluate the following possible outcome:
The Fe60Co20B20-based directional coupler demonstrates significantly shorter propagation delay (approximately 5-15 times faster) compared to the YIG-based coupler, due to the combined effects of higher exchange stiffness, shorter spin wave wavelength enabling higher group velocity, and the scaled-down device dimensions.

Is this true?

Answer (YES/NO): YES